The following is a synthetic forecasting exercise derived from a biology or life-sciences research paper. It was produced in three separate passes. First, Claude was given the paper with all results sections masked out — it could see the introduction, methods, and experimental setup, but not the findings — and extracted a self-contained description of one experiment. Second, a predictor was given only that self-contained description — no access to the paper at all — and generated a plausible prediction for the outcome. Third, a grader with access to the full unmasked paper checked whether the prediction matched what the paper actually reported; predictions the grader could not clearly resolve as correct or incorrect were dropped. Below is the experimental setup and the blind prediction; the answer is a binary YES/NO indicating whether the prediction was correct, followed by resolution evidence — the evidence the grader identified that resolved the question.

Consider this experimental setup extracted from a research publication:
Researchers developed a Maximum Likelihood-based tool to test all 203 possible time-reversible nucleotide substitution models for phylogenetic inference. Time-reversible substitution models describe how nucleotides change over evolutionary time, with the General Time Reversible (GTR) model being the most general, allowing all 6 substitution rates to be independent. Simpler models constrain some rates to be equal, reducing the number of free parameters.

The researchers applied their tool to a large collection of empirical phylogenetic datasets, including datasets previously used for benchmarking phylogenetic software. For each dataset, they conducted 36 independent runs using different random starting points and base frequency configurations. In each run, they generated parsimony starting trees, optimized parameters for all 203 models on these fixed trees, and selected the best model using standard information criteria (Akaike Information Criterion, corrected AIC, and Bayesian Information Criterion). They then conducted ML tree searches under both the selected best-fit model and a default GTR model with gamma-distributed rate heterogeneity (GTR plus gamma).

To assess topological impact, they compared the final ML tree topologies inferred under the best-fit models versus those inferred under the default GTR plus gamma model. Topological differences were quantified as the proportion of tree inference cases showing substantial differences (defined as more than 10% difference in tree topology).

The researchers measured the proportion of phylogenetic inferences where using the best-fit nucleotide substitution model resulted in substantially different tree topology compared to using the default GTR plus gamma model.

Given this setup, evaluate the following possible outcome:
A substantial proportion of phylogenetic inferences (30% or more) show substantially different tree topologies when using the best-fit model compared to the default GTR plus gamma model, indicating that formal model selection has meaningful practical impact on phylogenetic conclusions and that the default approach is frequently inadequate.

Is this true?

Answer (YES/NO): NO